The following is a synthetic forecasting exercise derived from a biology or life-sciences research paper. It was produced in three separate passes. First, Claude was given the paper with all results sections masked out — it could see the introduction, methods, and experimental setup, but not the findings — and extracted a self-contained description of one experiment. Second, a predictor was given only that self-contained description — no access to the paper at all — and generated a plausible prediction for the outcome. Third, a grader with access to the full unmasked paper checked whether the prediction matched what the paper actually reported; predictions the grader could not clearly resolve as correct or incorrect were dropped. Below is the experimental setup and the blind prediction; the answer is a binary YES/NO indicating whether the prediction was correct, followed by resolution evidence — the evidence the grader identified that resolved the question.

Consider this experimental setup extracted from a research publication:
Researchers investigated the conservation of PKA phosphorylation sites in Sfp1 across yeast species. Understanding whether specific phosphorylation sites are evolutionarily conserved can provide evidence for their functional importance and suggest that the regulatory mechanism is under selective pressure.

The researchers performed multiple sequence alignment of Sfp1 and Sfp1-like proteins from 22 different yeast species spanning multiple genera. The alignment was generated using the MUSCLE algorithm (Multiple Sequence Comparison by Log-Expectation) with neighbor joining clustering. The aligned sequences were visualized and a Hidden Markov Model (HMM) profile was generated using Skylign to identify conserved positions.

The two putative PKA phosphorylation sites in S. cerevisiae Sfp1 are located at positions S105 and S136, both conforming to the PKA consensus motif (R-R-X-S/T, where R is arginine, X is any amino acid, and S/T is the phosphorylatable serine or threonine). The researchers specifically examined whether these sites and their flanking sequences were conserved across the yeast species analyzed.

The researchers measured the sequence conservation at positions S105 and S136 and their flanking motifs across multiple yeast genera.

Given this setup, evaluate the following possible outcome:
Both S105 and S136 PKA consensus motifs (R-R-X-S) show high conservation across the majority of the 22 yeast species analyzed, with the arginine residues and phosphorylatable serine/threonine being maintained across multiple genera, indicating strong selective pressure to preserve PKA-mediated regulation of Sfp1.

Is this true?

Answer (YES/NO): NO